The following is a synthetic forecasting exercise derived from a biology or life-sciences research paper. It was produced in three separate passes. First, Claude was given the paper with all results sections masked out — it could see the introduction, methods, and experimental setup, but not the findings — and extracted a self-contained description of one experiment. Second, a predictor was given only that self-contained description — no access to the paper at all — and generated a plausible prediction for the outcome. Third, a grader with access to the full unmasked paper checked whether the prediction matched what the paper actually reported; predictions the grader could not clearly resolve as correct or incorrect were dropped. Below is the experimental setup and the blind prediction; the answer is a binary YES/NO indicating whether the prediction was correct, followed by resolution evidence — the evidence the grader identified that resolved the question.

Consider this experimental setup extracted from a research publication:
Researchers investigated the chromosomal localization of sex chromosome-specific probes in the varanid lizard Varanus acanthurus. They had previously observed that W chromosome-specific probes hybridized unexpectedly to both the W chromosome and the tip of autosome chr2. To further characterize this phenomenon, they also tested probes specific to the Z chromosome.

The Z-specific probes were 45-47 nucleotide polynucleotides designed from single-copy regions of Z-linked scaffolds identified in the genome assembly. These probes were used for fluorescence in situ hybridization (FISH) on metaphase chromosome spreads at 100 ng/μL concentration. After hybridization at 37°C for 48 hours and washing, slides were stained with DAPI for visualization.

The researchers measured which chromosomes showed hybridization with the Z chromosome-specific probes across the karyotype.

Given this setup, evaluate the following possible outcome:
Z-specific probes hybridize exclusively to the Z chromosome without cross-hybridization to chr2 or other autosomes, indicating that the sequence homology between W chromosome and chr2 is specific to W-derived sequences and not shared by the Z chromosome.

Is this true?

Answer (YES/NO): YES